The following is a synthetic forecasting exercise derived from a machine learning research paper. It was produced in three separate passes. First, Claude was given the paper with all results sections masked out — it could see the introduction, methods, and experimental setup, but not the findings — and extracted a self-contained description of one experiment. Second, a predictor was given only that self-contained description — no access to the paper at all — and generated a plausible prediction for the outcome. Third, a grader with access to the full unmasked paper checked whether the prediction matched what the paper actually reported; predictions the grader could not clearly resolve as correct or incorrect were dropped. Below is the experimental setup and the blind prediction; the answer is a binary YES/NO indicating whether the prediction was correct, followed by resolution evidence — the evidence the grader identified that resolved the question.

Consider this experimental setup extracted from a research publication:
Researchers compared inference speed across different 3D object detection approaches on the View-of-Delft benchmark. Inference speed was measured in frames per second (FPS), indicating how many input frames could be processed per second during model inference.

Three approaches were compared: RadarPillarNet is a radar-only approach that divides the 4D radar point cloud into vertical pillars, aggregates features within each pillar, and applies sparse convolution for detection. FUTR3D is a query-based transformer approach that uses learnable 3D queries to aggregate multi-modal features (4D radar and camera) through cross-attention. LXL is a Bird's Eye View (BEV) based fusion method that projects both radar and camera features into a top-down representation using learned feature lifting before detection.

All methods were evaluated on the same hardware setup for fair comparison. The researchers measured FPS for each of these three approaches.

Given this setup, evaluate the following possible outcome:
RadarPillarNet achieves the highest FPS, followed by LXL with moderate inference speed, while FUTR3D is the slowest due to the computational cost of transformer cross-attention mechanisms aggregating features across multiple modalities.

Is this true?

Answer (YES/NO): NO